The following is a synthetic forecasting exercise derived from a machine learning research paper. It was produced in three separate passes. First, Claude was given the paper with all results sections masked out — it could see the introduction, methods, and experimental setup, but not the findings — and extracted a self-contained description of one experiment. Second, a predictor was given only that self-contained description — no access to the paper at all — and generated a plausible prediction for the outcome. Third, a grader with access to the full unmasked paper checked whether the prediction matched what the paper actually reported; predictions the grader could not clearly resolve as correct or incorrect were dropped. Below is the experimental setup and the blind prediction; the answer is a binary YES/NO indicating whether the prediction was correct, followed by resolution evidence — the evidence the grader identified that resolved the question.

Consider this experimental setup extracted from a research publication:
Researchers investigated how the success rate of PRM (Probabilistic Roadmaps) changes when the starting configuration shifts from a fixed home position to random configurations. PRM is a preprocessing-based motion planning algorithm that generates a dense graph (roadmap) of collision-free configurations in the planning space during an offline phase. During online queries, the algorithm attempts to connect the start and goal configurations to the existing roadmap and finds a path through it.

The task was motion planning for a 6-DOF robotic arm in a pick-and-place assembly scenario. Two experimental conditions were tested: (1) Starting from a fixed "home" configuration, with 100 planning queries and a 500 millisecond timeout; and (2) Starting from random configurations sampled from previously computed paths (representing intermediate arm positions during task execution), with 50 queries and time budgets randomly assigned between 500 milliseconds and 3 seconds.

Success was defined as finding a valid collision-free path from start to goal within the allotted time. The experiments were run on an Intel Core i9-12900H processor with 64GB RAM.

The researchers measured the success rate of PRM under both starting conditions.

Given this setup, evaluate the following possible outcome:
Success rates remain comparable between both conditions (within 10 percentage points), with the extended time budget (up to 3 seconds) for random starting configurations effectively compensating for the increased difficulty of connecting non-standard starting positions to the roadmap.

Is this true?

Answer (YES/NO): YES